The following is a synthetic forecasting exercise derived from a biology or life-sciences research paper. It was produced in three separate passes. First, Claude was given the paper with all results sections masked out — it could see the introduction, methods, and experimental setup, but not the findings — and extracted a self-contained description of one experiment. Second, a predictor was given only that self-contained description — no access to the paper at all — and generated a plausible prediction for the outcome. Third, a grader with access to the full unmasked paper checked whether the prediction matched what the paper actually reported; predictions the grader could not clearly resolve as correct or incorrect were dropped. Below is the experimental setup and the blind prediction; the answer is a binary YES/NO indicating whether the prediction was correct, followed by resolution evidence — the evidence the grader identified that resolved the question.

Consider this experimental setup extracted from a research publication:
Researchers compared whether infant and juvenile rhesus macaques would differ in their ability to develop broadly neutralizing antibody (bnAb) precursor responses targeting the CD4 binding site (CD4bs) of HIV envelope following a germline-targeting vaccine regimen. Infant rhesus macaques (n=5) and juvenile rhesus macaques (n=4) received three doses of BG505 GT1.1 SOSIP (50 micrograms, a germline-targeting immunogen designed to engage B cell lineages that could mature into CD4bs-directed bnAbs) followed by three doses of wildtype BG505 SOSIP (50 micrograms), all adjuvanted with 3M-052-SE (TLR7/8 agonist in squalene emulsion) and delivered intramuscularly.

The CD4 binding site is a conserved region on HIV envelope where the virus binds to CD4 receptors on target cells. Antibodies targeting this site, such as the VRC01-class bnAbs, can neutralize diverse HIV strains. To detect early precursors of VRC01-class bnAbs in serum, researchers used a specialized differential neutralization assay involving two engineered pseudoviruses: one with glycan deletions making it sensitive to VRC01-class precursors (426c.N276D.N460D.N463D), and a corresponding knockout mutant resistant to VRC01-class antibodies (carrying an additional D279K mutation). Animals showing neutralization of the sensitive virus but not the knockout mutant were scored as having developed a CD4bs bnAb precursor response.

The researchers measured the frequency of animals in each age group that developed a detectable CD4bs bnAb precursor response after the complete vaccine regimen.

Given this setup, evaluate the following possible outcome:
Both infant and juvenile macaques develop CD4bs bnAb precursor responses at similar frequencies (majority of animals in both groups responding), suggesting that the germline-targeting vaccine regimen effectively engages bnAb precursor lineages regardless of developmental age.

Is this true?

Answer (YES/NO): NO